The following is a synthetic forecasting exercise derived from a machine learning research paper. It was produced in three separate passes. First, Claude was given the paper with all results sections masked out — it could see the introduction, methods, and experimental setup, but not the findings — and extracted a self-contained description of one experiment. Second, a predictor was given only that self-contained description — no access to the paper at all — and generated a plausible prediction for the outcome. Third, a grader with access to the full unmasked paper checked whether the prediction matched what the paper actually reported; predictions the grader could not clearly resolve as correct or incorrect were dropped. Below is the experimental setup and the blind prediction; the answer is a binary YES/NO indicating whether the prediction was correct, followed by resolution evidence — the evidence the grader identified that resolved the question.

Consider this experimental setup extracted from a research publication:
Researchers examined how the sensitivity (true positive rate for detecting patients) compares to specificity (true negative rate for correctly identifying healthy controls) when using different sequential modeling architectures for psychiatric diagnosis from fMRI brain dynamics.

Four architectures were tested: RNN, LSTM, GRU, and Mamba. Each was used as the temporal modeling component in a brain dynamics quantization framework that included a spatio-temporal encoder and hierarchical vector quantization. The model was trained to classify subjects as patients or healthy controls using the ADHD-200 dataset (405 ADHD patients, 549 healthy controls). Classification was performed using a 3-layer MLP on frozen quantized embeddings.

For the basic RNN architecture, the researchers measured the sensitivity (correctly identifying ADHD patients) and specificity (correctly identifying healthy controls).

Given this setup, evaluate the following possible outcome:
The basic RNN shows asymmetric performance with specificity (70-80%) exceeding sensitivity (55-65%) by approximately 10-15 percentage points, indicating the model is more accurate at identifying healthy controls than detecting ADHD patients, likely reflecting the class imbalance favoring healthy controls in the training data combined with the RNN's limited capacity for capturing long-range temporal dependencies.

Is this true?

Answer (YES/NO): NO